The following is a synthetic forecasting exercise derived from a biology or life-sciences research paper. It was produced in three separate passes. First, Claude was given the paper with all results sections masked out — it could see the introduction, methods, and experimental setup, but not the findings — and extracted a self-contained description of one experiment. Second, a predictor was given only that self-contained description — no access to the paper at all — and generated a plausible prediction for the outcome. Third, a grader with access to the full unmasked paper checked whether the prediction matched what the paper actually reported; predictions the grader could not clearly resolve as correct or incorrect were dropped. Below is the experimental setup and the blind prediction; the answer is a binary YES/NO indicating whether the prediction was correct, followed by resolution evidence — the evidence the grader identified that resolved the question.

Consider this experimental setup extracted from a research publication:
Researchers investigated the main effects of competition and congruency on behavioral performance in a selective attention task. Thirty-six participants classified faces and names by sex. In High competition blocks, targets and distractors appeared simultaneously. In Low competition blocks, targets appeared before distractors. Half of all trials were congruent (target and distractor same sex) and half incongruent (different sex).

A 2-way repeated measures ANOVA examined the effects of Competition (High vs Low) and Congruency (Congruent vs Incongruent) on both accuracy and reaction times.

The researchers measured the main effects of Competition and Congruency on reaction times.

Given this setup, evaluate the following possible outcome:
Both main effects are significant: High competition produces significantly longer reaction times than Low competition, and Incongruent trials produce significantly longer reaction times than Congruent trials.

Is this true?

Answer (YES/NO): YES